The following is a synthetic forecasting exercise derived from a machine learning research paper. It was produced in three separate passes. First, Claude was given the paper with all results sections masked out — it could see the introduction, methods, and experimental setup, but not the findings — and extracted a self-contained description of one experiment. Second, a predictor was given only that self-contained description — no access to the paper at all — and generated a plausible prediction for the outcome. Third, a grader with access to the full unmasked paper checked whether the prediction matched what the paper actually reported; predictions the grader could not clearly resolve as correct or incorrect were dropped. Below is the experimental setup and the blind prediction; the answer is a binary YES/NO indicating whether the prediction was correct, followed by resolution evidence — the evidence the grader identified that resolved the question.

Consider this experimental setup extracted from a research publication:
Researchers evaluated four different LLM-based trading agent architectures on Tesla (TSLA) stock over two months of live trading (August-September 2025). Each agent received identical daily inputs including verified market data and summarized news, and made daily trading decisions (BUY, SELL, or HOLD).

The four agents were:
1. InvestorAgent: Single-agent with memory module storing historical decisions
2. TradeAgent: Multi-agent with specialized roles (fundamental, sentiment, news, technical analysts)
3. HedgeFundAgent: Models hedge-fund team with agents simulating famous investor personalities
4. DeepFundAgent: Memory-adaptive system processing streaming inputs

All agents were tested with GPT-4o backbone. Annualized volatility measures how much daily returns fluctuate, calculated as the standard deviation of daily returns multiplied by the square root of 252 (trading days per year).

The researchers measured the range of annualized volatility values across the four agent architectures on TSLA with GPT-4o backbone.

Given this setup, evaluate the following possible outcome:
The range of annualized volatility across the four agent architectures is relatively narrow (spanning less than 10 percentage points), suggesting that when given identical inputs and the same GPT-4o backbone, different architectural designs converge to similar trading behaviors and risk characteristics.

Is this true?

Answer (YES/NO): NO